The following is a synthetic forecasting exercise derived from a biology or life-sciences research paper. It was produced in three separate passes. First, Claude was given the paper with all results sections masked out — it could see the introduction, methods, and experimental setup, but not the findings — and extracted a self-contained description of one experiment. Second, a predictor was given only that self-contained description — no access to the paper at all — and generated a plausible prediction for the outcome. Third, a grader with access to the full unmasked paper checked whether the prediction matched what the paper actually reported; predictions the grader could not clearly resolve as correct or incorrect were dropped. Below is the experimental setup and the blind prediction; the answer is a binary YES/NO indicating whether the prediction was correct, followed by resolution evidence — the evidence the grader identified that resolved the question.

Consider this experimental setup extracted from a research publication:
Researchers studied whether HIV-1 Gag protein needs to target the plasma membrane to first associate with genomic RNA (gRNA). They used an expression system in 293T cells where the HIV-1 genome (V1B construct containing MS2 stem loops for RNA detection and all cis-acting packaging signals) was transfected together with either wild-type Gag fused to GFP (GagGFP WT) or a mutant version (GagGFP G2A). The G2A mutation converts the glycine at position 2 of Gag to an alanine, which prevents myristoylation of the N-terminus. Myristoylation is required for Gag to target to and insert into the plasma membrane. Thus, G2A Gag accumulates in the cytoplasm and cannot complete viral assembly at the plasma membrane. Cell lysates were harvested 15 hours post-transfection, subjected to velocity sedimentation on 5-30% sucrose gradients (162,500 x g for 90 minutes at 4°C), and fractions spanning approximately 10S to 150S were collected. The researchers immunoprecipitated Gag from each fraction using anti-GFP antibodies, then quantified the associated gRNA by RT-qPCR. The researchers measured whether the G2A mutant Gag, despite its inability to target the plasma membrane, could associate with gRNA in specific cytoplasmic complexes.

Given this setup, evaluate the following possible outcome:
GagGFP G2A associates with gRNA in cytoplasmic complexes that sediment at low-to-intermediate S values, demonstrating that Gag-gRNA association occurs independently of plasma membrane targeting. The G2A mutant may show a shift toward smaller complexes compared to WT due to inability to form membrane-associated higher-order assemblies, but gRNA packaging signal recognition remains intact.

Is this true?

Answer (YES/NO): YES